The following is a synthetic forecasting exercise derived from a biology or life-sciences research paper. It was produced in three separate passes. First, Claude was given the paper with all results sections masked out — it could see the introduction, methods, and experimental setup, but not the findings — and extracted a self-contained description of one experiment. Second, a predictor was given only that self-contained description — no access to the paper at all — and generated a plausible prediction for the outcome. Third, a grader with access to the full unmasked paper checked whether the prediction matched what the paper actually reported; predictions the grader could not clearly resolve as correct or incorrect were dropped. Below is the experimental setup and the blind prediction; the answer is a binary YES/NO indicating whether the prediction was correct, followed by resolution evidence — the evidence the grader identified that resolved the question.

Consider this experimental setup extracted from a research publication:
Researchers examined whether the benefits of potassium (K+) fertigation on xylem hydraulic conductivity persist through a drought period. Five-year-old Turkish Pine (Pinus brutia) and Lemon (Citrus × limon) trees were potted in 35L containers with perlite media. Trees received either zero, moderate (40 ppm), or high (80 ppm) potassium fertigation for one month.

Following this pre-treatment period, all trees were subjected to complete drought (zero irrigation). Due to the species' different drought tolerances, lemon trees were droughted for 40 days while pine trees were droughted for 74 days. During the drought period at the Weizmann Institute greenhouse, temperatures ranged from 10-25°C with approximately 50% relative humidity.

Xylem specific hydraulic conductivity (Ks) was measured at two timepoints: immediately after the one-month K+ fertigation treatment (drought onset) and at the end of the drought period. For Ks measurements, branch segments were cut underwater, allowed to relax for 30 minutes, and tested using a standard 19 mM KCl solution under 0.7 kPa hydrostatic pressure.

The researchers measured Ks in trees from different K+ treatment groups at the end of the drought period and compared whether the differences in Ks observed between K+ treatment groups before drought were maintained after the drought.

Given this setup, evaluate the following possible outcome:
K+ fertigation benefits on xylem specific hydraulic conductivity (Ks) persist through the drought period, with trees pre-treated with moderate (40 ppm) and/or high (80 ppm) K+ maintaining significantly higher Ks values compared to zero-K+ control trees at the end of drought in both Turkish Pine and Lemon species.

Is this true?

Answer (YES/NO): NO